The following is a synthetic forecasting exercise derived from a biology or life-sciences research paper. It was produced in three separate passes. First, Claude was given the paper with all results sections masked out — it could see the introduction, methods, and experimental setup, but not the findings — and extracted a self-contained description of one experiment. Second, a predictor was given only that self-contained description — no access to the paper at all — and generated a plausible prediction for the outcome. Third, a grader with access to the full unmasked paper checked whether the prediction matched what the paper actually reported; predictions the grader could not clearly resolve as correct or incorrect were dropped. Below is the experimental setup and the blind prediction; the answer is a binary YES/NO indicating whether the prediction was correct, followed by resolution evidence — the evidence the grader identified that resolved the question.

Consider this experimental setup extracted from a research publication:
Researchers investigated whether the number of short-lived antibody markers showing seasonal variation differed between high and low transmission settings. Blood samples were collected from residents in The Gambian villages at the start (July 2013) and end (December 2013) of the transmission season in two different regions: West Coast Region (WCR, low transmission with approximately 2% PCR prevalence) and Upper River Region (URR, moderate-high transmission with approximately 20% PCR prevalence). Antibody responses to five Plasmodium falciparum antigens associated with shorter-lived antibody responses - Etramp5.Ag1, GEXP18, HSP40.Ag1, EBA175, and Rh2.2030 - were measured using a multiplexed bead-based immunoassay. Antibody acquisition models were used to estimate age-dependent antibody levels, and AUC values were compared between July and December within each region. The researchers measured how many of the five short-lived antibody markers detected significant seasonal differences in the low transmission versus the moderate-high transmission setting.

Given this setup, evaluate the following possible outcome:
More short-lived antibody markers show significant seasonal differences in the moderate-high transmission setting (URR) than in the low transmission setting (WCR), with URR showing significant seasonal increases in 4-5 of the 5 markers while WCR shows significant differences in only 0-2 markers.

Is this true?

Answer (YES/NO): NO